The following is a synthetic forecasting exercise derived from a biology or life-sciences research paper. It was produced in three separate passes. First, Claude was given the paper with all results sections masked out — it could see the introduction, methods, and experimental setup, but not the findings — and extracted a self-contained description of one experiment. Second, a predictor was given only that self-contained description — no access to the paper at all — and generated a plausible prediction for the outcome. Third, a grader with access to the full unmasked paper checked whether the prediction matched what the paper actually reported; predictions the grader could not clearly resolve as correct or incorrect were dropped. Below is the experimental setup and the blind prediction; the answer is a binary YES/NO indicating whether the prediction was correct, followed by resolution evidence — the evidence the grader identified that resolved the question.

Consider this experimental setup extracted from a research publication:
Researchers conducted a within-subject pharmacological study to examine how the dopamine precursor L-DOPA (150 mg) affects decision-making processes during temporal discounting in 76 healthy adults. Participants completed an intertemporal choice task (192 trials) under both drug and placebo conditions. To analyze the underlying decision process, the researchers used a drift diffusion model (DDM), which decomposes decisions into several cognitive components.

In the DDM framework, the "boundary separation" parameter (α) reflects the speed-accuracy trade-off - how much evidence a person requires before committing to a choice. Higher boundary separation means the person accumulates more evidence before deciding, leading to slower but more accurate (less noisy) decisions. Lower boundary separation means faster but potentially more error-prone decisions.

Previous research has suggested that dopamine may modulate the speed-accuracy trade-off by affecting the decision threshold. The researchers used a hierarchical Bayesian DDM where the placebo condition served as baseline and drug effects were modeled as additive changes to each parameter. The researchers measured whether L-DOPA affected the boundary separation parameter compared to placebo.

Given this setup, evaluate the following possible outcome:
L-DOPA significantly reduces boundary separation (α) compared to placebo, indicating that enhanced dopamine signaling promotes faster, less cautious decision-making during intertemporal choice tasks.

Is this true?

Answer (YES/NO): NO